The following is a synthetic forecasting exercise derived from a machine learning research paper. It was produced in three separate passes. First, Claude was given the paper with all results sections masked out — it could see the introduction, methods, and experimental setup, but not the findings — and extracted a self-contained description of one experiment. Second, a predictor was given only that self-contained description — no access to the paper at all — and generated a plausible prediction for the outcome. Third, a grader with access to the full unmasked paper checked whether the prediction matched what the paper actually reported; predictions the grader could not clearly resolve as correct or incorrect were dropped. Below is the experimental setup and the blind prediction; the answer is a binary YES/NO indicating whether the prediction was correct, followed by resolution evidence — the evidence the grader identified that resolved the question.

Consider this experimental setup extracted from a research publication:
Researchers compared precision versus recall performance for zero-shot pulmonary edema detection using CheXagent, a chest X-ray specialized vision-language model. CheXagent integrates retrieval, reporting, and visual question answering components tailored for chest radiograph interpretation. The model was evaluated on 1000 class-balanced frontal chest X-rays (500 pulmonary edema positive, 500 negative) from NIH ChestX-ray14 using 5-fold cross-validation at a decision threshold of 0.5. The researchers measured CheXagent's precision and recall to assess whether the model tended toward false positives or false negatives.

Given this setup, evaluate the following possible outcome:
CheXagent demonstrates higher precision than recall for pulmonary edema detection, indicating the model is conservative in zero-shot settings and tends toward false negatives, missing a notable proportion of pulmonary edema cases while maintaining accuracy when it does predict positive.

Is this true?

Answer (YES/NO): YES